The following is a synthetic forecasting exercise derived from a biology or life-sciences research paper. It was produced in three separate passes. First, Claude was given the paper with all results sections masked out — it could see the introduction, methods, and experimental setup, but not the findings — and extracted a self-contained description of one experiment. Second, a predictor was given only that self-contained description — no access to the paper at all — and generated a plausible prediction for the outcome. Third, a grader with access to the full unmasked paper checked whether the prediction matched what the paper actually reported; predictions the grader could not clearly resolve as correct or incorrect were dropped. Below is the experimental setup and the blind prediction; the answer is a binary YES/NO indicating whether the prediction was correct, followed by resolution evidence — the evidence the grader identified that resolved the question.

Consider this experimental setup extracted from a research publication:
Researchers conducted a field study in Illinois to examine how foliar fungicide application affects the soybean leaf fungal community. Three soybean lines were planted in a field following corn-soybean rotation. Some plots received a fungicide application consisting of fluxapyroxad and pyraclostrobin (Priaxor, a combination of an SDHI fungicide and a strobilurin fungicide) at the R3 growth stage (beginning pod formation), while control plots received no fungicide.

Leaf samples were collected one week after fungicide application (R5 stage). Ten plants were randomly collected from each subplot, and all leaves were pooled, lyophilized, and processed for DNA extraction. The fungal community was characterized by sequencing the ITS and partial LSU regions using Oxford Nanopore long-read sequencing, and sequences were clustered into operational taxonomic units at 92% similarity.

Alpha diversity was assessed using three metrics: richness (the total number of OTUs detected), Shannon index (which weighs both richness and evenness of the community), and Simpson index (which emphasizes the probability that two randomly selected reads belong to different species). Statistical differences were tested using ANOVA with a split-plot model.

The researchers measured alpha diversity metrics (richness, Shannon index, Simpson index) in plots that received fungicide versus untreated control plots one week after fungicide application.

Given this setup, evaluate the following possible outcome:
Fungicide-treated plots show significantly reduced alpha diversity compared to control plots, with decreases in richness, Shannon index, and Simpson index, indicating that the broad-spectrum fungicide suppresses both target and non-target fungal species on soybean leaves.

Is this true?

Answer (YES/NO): NO